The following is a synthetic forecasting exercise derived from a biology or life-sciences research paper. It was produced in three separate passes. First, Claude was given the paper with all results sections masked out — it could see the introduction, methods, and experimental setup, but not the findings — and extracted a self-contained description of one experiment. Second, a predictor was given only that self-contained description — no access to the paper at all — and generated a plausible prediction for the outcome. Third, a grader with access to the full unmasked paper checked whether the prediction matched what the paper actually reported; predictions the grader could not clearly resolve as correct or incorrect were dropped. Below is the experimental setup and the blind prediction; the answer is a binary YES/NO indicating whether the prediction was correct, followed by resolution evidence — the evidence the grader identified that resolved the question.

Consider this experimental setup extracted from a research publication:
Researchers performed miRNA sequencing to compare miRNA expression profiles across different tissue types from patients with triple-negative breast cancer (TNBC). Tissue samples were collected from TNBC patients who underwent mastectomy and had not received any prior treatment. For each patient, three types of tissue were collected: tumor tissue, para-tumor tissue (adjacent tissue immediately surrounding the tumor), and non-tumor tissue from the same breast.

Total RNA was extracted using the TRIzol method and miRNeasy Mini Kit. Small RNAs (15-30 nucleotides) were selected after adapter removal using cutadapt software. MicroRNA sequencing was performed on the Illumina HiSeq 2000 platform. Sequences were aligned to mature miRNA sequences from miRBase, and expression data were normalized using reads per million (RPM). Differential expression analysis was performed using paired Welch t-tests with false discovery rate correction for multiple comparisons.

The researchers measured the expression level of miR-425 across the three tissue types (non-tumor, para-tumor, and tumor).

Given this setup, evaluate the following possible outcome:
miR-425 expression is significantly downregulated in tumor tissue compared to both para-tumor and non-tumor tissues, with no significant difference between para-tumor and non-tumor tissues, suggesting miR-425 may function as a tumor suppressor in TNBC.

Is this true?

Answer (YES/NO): YES